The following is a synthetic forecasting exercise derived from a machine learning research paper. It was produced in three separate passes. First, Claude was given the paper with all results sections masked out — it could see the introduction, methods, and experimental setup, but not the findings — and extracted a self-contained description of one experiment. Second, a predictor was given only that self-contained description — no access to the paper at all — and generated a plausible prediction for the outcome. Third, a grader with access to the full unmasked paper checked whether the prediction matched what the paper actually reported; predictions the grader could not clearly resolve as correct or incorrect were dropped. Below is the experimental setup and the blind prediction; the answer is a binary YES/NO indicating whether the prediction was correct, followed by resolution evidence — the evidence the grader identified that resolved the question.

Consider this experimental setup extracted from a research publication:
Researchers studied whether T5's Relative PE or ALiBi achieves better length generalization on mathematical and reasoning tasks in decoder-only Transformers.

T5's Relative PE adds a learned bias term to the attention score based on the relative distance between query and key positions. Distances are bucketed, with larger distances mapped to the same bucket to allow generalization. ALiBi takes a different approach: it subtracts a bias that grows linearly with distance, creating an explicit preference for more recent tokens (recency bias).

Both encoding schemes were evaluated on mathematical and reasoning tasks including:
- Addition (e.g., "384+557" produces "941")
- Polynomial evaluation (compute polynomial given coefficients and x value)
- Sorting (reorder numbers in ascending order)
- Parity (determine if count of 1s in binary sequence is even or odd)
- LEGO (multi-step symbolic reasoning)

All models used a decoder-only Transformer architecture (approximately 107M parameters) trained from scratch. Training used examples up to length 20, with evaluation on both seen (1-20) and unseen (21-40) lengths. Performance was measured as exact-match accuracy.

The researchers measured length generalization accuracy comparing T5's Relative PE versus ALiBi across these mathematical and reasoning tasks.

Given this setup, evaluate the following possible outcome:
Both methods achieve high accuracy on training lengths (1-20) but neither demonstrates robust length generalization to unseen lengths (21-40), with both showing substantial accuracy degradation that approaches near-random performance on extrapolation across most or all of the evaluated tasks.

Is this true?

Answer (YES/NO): NO